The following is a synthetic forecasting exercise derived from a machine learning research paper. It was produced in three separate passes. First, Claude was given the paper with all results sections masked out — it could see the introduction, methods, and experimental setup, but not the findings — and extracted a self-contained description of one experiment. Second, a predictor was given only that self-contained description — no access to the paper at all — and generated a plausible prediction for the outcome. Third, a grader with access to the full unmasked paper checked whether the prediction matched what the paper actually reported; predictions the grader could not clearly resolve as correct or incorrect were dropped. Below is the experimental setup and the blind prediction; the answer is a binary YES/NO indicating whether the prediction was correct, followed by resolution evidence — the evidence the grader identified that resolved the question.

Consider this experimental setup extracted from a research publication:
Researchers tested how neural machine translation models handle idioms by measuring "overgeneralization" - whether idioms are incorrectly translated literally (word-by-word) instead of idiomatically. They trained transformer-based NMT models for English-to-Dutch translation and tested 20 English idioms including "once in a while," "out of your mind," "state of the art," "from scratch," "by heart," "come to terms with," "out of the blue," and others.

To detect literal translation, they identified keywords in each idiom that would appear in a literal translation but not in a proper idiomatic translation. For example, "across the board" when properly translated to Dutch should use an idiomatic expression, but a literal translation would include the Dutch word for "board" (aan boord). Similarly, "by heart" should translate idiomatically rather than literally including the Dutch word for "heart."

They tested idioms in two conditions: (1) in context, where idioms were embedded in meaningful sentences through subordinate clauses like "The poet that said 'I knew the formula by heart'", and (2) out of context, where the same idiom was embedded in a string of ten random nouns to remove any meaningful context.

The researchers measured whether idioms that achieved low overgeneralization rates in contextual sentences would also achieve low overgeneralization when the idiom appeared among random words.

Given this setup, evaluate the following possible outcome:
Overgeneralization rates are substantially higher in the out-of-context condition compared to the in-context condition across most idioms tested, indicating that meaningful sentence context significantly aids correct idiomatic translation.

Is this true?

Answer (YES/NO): YES